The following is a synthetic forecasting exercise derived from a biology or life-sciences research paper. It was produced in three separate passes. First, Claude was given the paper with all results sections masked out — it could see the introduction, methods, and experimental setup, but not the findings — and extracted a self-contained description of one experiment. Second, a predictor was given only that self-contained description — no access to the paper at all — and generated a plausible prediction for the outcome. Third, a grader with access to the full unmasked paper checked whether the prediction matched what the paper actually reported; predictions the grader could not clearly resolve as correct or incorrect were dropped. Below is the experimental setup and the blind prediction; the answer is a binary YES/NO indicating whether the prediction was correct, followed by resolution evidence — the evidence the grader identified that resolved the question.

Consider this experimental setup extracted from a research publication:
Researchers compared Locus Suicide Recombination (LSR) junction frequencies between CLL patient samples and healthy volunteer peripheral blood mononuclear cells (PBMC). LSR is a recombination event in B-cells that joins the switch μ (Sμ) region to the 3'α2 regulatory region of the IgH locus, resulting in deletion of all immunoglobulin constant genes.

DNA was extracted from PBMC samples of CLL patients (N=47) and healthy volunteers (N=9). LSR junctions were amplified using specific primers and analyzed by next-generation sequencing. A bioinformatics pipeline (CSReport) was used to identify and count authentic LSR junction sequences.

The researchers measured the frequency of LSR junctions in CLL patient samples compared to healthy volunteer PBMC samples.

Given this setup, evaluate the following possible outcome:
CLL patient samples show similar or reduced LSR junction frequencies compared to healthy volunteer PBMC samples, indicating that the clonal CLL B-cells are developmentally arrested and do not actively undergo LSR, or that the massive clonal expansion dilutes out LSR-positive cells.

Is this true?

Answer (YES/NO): YES